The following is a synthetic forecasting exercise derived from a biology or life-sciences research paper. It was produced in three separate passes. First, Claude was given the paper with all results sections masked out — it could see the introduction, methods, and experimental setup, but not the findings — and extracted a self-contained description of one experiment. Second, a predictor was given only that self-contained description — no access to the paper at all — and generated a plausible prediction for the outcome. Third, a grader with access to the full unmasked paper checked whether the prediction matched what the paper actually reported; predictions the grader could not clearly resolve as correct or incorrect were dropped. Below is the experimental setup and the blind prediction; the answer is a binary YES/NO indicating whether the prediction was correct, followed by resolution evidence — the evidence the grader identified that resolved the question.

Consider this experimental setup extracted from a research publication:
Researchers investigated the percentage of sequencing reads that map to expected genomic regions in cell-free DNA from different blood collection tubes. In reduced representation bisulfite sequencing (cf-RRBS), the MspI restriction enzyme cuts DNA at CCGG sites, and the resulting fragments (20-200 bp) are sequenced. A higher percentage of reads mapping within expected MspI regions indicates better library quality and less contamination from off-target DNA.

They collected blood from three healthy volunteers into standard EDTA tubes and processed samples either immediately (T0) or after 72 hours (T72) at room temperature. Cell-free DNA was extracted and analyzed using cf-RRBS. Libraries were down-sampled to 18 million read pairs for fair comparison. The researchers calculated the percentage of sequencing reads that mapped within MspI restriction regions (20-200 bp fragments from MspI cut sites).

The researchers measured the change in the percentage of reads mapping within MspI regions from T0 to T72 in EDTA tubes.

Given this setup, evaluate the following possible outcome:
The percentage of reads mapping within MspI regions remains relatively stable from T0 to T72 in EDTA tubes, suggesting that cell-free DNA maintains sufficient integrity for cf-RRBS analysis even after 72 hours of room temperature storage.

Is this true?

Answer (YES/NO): YES